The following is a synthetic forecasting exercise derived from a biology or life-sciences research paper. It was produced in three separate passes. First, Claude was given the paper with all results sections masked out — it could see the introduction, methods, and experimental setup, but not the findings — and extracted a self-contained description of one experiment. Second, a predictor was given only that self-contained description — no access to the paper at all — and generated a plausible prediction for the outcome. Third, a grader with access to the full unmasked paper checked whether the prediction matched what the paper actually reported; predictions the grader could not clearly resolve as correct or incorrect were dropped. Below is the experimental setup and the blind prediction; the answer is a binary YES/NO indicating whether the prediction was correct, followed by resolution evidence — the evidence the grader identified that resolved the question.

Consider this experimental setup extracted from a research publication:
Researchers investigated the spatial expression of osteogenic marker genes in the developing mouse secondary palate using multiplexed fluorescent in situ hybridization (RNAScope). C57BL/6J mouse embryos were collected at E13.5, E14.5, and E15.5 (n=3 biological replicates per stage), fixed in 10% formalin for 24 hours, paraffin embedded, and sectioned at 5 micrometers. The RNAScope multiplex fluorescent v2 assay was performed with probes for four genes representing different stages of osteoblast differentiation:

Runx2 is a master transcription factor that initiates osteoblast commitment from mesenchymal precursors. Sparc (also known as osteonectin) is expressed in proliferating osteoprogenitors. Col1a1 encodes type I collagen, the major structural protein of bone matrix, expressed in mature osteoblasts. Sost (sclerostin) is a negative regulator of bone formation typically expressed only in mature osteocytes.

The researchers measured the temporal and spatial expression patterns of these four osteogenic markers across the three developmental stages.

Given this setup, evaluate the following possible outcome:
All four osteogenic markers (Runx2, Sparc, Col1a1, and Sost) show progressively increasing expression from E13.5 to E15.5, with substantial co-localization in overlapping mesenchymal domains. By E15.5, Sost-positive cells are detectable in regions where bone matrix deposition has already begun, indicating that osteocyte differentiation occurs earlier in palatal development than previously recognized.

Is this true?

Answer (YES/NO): NO